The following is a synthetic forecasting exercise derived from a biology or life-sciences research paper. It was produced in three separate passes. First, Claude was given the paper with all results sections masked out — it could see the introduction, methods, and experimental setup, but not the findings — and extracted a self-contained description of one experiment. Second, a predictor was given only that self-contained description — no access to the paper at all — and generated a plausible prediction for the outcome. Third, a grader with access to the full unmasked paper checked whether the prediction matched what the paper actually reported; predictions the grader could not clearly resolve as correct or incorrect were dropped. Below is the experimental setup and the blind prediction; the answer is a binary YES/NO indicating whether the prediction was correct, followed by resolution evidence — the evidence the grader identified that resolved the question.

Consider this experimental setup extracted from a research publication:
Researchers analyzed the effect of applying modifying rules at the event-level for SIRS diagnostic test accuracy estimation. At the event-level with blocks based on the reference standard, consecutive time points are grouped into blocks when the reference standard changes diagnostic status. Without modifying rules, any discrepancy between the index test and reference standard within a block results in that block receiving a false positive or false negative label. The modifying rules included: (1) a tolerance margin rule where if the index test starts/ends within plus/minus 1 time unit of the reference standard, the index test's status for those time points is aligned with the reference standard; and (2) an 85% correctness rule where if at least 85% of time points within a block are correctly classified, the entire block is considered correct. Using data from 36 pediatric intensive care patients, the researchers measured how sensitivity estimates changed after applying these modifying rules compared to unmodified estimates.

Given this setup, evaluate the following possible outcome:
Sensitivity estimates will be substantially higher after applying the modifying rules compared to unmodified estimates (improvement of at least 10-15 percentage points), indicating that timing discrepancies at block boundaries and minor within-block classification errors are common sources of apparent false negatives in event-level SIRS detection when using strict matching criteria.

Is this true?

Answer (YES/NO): YES